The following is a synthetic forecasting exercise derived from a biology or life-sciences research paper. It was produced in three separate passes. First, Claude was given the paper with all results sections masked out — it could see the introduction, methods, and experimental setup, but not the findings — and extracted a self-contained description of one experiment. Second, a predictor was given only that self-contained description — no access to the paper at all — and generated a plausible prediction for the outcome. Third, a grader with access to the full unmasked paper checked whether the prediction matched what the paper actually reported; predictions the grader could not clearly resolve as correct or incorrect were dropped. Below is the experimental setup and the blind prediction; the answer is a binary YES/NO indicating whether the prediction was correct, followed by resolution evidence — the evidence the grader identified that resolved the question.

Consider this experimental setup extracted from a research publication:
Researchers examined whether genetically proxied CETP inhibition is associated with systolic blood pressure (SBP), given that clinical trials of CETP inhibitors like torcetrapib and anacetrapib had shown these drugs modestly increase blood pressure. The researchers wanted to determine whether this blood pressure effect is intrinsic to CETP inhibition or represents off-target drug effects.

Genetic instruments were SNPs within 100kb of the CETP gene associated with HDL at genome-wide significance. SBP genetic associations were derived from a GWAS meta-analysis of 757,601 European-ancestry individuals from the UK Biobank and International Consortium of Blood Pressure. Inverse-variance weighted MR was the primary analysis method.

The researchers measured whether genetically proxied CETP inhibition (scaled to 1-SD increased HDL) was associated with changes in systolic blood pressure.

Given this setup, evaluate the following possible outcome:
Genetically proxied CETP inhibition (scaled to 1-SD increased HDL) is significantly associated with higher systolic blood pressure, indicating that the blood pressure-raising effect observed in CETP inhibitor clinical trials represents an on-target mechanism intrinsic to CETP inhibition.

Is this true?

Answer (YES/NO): NO